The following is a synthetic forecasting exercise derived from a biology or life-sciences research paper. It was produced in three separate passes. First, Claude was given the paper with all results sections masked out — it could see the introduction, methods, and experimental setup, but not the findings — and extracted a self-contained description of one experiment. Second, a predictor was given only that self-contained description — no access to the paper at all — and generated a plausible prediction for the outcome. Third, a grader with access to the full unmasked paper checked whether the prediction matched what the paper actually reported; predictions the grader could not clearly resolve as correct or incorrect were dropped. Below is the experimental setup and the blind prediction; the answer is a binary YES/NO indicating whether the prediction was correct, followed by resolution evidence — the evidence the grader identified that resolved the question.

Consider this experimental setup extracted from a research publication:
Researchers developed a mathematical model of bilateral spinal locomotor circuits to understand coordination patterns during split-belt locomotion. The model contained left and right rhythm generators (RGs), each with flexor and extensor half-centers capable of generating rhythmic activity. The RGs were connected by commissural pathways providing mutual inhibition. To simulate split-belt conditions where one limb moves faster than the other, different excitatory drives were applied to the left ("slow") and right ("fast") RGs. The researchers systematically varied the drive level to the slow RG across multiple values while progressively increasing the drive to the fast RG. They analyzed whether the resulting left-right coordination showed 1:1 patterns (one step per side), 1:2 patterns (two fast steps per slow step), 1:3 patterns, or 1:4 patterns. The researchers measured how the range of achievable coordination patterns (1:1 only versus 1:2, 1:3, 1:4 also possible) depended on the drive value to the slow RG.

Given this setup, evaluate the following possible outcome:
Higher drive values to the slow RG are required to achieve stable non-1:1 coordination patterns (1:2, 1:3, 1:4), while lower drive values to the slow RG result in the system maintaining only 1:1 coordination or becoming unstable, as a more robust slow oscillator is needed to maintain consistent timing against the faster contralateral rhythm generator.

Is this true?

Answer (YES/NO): NO